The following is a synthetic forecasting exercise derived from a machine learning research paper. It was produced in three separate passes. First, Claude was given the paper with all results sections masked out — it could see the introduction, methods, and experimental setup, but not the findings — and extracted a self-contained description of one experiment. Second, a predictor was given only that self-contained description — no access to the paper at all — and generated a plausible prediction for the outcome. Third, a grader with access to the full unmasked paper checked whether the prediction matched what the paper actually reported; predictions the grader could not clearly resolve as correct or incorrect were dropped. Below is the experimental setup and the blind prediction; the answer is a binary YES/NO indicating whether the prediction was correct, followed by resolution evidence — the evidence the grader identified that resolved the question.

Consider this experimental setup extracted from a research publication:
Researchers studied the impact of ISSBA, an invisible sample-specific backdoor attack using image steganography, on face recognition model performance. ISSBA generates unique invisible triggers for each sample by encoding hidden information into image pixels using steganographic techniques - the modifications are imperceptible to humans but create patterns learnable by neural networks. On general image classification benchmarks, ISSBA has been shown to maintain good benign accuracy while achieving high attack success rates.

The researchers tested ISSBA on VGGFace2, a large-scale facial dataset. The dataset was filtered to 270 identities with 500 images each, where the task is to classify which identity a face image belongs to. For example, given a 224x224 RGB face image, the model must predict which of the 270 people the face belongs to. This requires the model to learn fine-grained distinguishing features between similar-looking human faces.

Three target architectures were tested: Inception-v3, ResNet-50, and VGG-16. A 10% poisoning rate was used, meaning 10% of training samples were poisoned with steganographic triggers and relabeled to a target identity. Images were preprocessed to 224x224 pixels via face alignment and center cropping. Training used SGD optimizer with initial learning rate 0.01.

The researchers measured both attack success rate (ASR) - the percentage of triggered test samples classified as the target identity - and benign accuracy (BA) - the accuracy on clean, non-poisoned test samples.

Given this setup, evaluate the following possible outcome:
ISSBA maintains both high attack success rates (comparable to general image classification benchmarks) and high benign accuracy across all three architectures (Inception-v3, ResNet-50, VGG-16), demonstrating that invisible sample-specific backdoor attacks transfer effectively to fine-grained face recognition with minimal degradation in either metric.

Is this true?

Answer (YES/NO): NO